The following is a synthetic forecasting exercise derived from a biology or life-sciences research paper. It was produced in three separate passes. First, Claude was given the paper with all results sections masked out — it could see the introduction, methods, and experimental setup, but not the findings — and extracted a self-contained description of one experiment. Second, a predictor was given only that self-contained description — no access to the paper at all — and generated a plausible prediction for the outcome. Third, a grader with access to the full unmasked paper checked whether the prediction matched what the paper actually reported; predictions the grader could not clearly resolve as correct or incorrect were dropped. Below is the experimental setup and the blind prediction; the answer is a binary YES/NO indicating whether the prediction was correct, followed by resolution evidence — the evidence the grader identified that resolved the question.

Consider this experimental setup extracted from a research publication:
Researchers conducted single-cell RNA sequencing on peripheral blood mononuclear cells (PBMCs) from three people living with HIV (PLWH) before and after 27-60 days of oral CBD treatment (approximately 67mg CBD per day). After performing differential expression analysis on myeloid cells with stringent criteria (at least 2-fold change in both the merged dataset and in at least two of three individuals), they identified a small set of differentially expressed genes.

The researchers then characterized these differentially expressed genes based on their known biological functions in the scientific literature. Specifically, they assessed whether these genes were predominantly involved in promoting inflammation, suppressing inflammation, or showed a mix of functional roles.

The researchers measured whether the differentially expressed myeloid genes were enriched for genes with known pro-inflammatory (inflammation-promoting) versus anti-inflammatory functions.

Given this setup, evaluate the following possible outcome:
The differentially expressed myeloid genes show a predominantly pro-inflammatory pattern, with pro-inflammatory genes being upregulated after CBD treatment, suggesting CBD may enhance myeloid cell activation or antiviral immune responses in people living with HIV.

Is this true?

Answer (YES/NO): NO